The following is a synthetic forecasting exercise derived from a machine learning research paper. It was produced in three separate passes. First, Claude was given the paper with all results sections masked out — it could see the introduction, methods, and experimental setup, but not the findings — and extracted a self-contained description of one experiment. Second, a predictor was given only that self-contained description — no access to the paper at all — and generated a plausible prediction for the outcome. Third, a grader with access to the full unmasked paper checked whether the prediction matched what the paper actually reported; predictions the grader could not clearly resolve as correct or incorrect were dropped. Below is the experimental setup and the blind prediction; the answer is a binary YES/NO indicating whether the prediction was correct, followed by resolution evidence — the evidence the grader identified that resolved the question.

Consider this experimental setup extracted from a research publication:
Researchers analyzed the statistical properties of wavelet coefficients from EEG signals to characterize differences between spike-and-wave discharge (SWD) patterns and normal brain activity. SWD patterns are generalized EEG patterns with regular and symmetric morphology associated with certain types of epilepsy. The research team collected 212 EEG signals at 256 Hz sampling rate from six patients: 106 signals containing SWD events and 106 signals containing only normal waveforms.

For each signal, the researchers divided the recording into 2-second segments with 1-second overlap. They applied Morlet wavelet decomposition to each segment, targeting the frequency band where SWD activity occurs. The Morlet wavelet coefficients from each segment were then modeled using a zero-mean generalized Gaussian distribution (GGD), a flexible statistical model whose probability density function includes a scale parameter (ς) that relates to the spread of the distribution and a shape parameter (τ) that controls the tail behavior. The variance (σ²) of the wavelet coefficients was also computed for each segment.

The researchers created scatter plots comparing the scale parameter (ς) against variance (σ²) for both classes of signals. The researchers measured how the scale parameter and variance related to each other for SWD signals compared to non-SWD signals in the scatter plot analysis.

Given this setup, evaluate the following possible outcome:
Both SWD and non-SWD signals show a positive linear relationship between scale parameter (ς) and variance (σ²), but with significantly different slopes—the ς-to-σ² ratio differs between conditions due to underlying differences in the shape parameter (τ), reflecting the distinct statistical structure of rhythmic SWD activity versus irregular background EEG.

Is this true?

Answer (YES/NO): NO